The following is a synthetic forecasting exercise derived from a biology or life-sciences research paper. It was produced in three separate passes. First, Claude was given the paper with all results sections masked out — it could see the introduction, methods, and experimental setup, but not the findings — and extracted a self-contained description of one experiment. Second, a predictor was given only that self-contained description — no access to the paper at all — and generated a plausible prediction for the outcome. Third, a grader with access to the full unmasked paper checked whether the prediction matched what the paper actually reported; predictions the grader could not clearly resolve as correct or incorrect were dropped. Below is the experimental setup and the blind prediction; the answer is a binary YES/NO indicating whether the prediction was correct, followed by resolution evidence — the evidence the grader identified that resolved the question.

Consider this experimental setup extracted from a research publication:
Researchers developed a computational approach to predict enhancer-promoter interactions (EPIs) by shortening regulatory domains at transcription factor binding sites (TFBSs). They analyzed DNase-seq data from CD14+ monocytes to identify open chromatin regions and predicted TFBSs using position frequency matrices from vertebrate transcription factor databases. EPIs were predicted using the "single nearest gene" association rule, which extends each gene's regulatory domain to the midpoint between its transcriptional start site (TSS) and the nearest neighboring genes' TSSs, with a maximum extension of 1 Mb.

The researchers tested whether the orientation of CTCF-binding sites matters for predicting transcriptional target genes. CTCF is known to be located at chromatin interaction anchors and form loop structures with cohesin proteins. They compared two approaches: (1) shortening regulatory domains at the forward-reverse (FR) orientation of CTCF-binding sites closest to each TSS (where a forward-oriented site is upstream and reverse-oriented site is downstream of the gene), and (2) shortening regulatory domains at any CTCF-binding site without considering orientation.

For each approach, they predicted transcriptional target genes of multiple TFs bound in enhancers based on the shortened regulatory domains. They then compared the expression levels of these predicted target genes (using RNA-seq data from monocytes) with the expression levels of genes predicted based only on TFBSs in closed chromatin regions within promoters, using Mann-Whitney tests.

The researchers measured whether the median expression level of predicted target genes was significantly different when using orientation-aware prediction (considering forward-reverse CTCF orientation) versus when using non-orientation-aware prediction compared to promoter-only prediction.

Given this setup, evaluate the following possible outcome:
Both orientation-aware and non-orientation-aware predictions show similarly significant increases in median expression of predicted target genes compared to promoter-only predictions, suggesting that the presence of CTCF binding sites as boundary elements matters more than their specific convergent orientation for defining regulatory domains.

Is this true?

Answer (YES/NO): NO